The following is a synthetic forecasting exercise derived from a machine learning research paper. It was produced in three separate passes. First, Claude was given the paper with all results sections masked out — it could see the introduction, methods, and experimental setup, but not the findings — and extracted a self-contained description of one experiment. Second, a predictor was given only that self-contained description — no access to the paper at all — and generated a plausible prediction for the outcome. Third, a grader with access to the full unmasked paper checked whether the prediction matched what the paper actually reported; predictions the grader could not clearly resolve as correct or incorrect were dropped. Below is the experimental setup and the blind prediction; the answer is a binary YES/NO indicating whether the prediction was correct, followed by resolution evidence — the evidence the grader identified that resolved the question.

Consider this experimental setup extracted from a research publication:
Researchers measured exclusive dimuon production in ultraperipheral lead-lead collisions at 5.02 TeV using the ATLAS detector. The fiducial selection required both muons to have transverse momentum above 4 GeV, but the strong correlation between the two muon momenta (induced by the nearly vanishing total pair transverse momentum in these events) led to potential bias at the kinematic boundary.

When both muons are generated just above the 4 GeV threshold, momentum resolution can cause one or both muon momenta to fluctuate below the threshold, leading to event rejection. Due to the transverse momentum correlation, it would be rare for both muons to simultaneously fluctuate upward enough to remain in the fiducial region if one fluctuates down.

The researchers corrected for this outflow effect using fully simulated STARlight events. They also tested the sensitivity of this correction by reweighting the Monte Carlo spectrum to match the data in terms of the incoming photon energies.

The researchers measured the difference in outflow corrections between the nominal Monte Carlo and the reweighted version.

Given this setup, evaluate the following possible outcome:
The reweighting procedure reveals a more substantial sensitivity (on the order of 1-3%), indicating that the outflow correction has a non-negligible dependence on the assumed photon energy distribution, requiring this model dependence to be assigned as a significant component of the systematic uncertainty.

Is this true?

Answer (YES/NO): NO